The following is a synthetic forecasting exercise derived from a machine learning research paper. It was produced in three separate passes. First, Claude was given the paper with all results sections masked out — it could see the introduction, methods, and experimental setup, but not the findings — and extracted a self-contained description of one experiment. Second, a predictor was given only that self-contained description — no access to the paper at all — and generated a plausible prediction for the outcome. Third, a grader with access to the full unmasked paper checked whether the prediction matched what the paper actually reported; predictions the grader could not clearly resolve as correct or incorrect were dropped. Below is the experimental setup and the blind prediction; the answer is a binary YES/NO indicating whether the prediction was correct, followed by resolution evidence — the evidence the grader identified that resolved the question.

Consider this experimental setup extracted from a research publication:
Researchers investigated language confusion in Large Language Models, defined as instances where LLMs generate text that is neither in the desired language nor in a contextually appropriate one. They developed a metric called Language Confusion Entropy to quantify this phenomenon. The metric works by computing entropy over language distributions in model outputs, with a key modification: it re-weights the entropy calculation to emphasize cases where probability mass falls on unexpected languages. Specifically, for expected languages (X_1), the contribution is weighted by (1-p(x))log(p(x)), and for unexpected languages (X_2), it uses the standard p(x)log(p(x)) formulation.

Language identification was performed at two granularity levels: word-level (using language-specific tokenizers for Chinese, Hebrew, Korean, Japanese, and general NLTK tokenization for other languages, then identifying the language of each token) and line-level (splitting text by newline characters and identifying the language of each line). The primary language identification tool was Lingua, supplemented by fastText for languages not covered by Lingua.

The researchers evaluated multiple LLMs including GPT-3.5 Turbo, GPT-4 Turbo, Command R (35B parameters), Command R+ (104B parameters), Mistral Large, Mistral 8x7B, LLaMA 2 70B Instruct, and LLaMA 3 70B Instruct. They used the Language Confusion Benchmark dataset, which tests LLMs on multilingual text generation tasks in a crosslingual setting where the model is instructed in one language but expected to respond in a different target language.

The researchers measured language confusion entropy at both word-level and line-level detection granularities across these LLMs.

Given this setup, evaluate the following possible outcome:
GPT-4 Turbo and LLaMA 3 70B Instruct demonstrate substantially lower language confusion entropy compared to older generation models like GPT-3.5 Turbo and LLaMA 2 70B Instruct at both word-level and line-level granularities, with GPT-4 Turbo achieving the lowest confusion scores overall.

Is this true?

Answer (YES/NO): NO